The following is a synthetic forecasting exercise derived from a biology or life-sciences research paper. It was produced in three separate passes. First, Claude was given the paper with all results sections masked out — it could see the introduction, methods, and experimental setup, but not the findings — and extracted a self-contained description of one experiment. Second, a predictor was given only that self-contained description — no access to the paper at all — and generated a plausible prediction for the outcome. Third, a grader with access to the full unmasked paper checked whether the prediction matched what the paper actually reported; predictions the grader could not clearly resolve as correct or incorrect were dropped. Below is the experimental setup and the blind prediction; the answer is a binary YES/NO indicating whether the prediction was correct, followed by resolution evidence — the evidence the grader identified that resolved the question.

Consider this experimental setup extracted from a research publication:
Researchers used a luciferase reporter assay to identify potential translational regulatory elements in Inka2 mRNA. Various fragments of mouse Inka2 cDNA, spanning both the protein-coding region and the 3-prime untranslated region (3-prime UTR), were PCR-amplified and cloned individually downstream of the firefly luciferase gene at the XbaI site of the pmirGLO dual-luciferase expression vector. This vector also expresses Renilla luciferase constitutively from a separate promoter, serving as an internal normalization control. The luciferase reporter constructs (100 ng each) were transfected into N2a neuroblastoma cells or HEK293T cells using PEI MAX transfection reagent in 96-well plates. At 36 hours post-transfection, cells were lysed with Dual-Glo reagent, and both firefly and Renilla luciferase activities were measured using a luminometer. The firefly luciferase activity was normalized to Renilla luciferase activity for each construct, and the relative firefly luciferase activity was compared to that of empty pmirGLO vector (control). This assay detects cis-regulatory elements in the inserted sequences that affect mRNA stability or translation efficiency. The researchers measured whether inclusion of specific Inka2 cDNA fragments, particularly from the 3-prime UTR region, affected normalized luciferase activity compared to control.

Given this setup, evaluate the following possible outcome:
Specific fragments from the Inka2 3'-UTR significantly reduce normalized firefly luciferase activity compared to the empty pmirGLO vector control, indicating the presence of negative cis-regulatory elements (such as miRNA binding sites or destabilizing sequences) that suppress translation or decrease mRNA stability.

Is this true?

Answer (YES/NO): YES